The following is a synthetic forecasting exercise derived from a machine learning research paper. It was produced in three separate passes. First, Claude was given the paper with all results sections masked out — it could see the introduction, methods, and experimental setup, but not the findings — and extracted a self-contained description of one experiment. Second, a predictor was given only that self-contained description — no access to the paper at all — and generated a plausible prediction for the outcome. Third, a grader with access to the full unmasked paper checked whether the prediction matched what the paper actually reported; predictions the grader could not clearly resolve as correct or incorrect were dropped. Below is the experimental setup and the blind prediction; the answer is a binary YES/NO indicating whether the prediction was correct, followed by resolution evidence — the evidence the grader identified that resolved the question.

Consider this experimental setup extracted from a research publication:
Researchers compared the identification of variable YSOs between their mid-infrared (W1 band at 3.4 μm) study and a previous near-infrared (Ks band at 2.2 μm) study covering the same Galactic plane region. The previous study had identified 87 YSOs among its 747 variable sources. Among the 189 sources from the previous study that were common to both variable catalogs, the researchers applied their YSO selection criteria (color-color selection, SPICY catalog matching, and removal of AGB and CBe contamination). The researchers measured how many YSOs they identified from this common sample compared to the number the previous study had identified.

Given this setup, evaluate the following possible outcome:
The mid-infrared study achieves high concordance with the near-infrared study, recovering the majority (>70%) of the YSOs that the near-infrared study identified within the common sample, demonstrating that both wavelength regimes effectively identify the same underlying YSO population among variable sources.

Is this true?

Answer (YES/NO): YES